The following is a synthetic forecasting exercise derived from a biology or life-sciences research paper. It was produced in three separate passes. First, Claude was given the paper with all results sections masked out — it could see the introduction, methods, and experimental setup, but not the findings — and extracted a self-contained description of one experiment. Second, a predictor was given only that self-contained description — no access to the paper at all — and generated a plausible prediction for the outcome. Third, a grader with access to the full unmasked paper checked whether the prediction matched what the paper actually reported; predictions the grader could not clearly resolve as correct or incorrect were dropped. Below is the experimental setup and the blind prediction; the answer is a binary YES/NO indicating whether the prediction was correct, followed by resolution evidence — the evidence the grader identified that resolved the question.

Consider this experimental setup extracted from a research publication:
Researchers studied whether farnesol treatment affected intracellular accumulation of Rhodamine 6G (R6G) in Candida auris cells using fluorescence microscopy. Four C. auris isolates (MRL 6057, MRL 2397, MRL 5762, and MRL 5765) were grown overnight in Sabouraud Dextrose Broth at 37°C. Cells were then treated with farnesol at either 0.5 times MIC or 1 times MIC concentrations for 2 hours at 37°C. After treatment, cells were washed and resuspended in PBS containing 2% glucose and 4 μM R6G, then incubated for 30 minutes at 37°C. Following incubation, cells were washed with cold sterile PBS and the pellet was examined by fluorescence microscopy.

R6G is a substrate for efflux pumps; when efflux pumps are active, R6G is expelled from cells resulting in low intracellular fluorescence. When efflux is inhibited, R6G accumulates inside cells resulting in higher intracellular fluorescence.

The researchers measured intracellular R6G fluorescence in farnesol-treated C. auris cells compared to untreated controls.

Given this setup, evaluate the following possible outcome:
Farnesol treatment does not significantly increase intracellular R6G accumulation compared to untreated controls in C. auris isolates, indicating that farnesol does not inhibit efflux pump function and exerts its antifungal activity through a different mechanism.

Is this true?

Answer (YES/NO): NO